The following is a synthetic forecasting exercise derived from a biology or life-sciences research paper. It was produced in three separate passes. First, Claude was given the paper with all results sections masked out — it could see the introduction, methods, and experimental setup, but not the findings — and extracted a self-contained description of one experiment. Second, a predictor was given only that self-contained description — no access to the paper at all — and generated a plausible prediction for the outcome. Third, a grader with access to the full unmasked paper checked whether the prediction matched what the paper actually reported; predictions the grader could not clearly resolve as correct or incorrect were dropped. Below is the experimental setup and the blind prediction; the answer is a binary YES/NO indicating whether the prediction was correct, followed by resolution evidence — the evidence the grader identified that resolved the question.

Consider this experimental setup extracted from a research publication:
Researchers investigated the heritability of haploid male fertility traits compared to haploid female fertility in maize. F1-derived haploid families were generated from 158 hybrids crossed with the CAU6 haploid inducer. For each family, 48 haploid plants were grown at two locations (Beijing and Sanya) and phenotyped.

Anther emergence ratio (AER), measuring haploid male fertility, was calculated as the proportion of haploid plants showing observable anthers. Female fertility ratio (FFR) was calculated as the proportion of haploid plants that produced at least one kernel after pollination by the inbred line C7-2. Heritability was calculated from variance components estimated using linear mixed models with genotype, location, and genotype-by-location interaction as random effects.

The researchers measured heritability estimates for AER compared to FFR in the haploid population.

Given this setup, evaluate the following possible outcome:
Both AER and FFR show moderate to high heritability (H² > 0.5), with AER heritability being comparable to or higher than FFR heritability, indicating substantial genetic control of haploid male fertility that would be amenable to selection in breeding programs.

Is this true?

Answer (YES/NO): NO